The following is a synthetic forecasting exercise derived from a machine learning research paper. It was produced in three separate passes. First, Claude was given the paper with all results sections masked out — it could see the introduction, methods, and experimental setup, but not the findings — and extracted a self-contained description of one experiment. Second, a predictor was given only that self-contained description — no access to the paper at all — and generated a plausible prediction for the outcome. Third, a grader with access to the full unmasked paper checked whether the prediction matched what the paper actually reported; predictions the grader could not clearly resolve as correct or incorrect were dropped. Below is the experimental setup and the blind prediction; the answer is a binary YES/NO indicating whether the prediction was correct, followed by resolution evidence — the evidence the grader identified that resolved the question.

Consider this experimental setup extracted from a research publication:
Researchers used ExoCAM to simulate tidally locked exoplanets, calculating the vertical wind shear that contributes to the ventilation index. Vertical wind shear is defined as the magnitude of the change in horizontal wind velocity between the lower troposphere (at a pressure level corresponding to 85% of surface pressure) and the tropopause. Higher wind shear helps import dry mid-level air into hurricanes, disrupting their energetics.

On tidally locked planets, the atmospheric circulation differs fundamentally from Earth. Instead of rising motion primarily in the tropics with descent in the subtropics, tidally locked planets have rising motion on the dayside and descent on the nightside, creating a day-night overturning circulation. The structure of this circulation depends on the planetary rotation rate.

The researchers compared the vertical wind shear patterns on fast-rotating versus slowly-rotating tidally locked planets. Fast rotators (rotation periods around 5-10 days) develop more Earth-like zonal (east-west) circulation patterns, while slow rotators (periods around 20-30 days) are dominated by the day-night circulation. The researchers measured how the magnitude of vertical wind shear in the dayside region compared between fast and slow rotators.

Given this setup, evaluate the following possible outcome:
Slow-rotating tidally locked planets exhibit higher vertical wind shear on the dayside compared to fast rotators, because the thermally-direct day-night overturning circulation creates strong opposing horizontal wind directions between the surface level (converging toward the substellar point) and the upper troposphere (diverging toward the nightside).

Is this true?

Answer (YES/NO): NO